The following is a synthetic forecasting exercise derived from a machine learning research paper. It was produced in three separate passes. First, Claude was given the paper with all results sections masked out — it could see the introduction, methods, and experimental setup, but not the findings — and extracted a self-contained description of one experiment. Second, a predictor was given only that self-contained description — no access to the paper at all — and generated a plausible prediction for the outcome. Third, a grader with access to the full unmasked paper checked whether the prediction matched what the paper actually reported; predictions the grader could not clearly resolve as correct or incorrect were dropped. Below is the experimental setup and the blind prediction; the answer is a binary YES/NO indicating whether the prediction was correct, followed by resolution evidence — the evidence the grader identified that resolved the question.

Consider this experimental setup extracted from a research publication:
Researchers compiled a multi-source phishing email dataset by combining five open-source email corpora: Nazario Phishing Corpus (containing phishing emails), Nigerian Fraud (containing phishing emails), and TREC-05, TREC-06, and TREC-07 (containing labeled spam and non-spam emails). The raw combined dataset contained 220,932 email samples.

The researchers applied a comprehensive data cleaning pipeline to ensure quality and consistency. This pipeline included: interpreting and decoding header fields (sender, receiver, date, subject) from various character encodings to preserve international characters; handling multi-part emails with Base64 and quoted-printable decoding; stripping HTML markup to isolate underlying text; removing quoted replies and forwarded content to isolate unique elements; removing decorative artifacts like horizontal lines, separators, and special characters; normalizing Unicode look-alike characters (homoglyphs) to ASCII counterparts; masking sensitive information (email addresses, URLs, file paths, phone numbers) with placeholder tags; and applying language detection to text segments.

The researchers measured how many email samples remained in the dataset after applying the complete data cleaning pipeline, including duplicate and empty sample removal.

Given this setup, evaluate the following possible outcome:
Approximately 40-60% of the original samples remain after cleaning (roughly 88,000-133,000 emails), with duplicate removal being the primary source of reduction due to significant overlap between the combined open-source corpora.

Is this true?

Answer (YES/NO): NO